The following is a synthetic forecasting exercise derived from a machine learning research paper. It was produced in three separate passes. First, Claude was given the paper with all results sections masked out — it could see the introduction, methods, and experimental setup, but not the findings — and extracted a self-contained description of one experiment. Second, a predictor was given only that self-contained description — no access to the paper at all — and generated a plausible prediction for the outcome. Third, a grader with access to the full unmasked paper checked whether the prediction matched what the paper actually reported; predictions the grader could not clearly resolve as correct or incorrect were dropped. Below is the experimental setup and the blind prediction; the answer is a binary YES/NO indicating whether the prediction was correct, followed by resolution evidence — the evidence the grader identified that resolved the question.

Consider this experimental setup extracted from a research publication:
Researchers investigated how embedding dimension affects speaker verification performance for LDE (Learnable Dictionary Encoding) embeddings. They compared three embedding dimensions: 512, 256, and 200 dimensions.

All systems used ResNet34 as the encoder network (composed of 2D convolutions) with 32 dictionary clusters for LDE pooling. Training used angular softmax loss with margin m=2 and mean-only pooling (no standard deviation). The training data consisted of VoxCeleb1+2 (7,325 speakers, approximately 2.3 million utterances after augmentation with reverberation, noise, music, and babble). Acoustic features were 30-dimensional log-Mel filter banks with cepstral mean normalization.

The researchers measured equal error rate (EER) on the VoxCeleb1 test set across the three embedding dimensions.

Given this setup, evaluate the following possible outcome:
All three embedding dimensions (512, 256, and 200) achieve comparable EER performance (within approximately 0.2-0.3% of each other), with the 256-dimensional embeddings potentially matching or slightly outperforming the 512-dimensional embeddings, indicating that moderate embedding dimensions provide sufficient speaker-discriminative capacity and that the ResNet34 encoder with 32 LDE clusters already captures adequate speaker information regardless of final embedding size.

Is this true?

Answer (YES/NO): NO